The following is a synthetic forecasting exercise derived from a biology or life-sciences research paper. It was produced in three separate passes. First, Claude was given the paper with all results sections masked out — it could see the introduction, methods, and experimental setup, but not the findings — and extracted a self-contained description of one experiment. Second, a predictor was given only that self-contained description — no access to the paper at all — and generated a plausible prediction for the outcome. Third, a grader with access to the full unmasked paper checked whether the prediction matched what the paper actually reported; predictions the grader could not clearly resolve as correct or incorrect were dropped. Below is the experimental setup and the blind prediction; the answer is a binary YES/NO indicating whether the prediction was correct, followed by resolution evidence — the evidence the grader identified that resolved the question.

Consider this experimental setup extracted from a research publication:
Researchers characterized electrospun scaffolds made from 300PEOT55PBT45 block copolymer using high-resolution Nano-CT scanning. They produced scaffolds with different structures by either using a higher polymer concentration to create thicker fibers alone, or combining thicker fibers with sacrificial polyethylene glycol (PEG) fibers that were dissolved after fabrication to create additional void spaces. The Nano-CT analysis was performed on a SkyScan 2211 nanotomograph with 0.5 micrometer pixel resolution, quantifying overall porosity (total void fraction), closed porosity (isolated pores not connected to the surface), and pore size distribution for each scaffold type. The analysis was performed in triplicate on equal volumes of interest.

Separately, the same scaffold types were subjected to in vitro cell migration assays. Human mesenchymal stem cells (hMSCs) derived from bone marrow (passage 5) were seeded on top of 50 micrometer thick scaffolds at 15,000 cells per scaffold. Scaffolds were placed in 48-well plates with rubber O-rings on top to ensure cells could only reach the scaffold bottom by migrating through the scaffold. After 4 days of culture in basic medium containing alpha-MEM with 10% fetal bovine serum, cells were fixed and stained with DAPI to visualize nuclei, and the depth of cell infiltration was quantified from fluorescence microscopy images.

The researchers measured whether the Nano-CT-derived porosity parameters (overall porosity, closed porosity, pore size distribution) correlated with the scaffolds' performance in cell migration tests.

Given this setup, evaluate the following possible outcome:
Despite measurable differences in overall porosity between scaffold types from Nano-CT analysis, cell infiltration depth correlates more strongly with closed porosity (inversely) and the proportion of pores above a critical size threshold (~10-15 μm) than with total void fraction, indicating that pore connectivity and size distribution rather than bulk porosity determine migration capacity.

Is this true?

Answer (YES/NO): NO